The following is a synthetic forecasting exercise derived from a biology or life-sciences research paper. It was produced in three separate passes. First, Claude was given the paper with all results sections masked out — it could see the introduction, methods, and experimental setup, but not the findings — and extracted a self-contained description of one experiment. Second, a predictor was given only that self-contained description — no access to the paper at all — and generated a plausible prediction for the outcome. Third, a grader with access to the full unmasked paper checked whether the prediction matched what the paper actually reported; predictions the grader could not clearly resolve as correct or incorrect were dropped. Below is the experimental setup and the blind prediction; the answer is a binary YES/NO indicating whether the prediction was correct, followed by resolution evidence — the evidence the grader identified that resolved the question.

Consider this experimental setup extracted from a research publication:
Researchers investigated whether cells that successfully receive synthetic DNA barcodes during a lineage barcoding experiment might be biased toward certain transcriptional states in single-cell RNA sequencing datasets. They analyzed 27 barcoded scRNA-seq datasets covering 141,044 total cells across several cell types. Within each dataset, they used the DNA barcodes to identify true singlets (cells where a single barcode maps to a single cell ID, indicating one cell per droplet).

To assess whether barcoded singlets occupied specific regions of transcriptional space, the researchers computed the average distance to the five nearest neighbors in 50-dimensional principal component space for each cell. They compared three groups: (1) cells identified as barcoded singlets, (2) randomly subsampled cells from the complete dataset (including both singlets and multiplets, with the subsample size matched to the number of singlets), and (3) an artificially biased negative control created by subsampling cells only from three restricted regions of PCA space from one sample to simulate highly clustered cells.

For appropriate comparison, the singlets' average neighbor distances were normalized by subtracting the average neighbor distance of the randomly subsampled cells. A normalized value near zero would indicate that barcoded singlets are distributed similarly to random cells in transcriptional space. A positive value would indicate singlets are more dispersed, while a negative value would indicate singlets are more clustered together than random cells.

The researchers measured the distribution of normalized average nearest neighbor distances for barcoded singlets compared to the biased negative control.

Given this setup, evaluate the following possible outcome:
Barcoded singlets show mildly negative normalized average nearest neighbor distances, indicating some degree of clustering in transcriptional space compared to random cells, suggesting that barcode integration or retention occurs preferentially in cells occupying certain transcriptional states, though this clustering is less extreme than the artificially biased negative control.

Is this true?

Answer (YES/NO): NO